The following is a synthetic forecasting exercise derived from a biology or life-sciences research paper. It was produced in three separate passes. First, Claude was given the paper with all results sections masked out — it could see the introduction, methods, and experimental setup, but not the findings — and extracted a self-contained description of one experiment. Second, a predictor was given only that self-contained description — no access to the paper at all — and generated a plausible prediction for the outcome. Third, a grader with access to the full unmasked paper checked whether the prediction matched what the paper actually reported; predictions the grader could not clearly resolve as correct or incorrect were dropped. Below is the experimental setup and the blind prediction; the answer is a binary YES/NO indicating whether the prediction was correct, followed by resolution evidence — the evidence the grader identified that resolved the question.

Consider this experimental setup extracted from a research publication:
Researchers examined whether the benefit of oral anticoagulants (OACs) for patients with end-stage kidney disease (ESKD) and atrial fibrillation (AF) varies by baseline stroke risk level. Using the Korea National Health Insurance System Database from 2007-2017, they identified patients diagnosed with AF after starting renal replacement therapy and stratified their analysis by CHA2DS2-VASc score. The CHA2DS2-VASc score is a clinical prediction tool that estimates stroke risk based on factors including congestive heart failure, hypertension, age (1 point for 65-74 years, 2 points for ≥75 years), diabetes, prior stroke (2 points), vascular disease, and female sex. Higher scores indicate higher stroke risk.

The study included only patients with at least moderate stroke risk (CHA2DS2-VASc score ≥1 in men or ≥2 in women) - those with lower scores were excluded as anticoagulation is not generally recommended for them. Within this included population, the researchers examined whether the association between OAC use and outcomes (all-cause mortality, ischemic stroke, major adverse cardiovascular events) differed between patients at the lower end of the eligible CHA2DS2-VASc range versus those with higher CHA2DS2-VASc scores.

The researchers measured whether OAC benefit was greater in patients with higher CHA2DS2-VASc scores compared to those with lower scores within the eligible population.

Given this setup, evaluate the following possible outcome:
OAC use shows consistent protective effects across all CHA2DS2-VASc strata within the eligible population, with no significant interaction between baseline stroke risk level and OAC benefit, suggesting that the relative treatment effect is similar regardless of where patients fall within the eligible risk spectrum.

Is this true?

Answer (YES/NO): NO